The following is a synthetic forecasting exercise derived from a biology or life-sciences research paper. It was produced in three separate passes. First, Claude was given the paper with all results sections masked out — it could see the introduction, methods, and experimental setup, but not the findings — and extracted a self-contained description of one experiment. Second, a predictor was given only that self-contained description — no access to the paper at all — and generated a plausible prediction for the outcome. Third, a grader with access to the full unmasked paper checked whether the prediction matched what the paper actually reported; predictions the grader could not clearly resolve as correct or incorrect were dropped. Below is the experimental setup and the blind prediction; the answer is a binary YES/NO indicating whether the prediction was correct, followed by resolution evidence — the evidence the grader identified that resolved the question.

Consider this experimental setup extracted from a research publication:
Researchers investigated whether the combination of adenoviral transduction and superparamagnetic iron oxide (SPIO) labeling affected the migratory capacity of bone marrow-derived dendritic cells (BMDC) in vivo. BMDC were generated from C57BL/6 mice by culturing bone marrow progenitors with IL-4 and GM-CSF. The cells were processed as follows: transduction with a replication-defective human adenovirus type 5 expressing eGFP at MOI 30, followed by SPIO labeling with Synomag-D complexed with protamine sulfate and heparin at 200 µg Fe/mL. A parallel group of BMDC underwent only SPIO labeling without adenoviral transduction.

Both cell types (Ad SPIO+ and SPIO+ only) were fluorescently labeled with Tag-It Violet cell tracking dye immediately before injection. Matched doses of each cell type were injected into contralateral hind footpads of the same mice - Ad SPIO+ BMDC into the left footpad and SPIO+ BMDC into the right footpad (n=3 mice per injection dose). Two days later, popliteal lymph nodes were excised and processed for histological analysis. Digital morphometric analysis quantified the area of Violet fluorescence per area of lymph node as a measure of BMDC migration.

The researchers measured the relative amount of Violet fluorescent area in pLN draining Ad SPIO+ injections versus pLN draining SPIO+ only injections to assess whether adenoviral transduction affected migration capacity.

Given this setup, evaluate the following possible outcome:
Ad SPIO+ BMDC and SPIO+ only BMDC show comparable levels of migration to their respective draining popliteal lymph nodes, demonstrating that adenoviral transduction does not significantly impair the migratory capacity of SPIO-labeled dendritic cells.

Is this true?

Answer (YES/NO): YES